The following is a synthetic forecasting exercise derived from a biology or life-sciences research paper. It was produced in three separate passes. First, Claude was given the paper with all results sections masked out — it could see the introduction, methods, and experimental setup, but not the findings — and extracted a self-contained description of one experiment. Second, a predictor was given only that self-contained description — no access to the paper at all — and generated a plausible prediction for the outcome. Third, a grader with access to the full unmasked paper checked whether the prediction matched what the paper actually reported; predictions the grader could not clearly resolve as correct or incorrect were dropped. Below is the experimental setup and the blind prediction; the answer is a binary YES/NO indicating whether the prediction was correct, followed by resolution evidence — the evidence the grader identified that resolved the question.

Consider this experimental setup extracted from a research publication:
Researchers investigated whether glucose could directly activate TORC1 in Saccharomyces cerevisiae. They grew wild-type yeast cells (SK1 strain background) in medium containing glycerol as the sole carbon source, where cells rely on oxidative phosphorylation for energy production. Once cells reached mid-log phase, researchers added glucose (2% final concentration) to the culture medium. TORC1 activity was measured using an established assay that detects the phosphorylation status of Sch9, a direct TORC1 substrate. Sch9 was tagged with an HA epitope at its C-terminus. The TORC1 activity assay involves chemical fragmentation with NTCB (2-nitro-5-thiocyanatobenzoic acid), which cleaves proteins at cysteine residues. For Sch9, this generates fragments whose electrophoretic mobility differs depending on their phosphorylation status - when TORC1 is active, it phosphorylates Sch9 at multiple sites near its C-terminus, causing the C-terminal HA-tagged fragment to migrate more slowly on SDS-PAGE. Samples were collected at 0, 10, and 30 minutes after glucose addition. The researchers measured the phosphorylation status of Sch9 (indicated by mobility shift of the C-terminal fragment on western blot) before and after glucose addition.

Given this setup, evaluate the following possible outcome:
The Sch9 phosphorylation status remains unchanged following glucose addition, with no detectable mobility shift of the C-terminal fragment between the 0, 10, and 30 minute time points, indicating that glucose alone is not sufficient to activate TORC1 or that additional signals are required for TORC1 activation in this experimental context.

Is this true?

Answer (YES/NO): NO